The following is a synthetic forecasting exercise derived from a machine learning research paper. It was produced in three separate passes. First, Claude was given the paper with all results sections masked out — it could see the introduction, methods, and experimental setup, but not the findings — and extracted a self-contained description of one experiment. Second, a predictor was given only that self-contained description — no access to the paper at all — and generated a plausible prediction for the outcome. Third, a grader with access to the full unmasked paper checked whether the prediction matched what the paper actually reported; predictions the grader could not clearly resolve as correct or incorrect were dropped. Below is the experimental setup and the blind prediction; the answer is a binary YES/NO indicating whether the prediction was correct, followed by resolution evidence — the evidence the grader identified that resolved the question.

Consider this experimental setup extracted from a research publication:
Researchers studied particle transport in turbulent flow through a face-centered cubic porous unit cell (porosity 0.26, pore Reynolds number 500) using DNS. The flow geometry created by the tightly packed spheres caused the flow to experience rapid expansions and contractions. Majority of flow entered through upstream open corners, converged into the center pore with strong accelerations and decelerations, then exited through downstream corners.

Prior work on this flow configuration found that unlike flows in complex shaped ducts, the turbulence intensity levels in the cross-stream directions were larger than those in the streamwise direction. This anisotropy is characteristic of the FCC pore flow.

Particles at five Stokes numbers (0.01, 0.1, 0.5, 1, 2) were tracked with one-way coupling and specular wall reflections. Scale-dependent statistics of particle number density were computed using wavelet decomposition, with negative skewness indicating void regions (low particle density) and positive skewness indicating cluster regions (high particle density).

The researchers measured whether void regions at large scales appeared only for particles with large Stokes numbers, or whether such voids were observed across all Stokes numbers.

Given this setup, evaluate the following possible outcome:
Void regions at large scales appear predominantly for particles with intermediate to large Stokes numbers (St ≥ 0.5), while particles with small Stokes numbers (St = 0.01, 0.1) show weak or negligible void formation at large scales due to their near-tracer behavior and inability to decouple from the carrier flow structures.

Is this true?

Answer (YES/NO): YES